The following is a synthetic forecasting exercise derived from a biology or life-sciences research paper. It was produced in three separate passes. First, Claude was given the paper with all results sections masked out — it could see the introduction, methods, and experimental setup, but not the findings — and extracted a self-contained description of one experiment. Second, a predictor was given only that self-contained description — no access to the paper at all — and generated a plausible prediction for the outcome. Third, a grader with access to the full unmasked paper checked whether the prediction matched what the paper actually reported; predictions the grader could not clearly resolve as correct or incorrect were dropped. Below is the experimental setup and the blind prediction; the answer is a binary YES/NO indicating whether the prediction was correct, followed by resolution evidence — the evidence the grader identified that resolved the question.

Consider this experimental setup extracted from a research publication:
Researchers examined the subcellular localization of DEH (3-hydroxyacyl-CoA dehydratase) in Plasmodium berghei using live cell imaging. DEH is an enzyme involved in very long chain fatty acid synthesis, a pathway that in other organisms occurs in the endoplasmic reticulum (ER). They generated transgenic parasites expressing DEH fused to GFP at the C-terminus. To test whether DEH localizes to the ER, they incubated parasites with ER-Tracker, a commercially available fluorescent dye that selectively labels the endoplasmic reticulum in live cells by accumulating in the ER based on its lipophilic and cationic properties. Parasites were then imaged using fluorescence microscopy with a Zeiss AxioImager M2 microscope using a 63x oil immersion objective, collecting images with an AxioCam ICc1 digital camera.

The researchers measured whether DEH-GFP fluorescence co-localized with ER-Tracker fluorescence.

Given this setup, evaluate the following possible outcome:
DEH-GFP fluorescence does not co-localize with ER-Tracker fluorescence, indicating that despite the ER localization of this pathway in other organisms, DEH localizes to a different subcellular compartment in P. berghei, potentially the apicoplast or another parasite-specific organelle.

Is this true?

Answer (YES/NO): NO